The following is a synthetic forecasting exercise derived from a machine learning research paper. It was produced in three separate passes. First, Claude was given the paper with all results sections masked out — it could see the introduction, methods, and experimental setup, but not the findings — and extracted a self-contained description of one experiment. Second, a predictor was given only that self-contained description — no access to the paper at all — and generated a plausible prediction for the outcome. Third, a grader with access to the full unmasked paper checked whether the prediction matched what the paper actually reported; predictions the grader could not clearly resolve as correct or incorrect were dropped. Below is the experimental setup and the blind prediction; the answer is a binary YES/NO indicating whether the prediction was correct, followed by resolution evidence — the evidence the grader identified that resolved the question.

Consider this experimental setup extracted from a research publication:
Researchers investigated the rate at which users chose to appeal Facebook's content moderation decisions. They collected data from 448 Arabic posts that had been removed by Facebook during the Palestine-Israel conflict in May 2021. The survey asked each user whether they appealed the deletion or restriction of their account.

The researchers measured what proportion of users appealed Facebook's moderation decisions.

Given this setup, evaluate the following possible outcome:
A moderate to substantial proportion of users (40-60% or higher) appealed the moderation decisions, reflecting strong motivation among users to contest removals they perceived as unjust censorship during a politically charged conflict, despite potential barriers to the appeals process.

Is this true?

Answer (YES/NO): YES